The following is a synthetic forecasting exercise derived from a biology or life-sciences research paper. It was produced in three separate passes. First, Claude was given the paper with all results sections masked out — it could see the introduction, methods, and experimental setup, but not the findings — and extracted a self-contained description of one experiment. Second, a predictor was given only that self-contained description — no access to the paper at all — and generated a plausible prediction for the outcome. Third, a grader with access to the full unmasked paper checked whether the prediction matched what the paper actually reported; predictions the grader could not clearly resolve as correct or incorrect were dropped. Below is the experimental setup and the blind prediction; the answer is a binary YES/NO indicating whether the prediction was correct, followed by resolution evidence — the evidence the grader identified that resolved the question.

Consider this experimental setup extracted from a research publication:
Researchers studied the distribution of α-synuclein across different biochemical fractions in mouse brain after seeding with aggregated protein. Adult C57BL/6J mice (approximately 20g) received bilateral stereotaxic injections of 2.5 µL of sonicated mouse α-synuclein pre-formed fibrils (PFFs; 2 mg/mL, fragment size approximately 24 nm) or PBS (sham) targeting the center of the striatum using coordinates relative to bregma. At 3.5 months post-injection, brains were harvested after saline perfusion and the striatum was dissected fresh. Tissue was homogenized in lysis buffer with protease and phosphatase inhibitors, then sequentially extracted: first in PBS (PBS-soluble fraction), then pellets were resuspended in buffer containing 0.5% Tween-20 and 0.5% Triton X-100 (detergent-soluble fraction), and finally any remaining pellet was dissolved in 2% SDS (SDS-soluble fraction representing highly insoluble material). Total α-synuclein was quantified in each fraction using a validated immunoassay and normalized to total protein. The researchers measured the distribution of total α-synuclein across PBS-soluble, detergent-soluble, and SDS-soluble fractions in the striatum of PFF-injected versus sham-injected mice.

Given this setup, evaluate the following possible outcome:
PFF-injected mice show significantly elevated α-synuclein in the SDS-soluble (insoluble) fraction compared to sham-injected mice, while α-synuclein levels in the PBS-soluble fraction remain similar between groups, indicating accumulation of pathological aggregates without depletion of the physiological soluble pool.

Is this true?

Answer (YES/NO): NO